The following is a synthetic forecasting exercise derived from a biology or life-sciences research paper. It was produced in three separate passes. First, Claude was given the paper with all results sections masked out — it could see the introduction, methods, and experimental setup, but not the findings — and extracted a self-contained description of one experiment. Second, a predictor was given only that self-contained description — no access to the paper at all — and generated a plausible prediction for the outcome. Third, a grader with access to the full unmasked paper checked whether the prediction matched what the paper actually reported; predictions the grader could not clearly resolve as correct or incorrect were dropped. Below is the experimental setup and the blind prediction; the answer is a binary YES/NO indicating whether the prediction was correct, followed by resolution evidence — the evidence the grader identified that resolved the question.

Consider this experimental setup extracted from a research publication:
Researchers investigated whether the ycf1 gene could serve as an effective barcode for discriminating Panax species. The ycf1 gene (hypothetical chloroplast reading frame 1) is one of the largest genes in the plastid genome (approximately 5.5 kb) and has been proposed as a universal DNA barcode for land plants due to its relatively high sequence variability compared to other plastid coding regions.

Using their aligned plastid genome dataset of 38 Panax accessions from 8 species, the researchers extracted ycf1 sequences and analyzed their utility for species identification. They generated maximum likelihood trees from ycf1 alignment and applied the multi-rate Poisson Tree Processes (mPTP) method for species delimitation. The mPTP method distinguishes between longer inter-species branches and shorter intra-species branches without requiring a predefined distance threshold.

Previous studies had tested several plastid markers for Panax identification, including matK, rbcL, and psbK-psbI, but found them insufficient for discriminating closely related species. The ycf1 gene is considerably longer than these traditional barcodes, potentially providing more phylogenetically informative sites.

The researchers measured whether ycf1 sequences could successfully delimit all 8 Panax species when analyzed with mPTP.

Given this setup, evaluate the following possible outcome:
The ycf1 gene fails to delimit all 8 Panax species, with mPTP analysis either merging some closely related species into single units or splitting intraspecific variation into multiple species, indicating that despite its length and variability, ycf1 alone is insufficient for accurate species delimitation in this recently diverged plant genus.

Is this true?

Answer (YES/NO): YES